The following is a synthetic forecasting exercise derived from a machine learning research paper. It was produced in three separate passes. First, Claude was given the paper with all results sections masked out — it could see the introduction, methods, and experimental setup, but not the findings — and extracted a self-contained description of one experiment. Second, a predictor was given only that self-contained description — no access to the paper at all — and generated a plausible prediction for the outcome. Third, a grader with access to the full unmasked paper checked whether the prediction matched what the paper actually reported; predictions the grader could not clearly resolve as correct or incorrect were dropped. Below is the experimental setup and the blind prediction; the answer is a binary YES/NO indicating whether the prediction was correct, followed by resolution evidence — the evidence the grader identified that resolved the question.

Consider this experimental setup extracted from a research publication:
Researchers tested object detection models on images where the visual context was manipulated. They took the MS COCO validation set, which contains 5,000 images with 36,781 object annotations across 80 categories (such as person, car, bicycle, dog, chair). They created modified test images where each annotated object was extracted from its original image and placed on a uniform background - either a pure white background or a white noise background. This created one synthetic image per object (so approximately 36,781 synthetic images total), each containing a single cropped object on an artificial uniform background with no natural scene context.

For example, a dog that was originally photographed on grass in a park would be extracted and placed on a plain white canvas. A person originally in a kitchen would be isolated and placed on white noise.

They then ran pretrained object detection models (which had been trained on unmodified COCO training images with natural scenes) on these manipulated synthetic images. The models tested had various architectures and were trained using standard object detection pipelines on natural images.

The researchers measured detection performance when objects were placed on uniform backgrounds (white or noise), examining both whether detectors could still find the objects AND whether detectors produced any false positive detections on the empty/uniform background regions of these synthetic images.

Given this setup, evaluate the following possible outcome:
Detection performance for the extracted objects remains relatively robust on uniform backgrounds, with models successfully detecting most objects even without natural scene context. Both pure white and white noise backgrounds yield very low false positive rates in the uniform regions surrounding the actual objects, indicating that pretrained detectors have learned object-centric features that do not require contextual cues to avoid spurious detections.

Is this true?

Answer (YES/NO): NO